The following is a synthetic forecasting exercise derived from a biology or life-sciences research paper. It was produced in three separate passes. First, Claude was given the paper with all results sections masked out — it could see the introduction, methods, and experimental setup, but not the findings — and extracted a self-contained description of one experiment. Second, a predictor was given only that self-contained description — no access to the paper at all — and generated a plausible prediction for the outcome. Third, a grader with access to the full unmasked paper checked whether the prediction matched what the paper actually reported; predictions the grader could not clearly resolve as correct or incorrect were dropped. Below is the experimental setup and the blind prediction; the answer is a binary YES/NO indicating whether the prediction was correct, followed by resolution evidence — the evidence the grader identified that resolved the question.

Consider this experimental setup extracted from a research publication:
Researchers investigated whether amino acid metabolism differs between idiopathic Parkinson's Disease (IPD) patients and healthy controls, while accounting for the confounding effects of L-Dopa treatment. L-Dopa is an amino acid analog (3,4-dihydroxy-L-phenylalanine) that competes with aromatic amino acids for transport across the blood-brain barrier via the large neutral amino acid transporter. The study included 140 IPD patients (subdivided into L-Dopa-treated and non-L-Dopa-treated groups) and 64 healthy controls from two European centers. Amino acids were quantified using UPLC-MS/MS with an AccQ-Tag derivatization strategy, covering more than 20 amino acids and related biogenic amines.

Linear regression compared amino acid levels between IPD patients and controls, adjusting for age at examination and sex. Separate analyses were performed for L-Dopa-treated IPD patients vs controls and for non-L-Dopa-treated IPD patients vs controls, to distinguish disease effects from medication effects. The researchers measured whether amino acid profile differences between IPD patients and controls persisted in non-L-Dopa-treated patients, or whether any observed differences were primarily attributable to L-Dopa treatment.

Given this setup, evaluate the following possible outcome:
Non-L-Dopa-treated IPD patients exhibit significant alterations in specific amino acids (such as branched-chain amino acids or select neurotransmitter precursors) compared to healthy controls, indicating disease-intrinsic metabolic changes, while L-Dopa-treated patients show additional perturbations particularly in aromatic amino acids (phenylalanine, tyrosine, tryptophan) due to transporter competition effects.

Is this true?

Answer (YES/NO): NO